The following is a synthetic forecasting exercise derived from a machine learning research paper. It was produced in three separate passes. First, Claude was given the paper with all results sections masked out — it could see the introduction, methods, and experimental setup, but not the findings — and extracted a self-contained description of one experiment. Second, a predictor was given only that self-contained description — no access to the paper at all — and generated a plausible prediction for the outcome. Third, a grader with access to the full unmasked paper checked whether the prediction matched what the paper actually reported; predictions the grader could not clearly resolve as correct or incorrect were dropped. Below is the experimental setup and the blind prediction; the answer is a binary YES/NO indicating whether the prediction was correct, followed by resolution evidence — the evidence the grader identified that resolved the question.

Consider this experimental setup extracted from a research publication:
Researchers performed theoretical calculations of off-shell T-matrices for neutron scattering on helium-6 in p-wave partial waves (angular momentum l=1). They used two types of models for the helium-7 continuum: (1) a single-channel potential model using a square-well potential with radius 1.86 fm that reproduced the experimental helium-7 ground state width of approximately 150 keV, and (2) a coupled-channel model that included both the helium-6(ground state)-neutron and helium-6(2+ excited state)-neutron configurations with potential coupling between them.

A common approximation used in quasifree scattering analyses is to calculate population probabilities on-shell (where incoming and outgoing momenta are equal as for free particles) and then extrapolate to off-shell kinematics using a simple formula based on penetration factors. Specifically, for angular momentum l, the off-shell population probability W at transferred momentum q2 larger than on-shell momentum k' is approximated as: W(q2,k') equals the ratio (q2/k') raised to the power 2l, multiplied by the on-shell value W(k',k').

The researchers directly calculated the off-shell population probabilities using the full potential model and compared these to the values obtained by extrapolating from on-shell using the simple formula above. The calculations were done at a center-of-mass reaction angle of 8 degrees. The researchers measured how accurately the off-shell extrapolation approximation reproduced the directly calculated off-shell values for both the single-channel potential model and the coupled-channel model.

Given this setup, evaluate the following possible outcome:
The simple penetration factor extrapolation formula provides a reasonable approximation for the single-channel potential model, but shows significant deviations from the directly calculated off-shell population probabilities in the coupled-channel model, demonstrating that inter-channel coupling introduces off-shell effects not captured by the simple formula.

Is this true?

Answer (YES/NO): YES